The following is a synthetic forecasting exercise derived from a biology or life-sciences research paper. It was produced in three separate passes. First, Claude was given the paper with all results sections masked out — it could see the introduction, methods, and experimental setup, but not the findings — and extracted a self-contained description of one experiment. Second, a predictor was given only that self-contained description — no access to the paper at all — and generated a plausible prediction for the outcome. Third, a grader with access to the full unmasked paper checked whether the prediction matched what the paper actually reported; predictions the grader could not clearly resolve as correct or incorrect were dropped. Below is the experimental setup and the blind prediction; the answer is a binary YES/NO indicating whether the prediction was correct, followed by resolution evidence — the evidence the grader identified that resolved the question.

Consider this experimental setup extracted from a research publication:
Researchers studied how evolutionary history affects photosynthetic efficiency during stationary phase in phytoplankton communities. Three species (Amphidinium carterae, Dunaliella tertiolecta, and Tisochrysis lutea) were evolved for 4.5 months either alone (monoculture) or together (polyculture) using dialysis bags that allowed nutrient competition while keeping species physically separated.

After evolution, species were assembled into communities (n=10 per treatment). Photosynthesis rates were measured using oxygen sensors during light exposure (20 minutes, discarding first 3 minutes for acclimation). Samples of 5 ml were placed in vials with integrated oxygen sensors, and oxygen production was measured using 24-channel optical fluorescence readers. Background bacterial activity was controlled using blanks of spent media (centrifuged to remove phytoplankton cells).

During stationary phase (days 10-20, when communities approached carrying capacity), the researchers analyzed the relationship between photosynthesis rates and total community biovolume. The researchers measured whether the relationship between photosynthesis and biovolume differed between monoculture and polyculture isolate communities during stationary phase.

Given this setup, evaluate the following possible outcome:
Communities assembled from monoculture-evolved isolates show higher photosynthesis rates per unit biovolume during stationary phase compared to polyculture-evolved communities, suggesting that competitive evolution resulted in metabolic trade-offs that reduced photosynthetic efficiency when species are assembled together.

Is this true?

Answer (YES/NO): NO